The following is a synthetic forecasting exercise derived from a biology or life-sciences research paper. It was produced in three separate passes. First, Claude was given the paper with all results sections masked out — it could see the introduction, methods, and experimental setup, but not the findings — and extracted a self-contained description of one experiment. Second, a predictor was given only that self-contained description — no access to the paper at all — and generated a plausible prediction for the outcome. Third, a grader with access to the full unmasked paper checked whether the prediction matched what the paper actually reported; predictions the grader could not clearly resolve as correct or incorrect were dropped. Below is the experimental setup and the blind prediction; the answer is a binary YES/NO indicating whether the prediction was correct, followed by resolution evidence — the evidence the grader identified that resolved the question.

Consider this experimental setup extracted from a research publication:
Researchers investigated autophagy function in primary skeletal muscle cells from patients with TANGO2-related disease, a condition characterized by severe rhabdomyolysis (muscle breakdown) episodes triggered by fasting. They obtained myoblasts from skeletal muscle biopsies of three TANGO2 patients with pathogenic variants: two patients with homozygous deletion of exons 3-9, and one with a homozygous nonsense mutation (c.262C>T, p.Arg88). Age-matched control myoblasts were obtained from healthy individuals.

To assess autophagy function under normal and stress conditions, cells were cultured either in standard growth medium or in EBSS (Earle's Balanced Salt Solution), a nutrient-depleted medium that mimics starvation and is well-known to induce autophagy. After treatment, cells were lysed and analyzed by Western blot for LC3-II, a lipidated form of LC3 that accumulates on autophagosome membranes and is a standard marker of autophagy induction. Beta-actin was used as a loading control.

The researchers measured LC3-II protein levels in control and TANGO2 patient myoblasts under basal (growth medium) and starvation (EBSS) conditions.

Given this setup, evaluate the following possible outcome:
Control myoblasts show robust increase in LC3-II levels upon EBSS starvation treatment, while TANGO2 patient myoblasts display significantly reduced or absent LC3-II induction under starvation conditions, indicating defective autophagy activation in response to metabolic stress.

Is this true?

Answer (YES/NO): YES